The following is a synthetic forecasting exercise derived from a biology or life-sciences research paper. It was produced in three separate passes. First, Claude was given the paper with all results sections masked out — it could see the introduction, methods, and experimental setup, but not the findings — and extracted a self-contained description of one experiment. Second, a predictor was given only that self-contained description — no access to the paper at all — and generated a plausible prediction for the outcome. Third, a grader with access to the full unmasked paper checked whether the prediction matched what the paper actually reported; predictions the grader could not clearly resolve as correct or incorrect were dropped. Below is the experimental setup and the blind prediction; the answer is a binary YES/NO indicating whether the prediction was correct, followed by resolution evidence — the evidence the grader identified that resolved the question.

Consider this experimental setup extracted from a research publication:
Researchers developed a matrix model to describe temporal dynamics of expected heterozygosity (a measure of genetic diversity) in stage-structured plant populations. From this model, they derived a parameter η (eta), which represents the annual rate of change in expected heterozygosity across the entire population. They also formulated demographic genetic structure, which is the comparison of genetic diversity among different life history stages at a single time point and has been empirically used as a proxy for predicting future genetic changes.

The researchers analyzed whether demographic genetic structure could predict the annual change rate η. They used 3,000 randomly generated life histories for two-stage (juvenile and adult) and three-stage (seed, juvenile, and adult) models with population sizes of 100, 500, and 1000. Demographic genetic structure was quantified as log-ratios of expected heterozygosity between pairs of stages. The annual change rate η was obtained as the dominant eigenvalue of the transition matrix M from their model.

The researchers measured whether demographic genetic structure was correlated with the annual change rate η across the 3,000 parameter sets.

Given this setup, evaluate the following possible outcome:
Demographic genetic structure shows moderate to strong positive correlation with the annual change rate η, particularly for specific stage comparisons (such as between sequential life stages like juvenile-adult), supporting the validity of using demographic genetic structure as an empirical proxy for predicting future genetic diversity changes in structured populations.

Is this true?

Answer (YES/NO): NO